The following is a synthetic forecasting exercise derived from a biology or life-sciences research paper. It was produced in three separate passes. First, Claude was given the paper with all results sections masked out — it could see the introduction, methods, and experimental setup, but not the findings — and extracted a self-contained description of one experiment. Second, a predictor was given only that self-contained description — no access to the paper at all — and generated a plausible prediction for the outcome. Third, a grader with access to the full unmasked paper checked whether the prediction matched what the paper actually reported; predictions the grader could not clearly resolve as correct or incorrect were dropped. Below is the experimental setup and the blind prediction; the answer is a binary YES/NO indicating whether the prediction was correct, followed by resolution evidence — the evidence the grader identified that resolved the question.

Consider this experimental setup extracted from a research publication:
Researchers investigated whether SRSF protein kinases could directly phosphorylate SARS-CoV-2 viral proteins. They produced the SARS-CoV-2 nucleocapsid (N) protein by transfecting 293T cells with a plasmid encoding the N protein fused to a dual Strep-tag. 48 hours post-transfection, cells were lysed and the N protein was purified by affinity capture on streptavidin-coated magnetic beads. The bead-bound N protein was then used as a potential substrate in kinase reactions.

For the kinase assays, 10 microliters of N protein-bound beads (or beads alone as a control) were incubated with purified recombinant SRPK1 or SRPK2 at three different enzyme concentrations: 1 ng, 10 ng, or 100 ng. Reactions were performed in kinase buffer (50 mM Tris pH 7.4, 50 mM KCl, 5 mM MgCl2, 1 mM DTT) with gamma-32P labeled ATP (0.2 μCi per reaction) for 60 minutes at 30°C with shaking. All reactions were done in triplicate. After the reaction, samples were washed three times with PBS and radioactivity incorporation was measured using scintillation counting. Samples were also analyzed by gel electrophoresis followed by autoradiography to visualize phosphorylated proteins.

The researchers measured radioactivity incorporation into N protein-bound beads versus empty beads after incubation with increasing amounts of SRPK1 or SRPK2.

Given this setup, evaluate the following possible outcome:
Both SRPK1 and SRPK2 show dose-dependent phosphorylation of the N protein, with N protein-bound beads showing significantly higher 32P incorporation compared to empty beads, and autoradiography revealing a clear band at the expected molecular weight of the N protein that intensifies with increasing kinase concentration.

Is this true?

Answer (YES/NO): YES